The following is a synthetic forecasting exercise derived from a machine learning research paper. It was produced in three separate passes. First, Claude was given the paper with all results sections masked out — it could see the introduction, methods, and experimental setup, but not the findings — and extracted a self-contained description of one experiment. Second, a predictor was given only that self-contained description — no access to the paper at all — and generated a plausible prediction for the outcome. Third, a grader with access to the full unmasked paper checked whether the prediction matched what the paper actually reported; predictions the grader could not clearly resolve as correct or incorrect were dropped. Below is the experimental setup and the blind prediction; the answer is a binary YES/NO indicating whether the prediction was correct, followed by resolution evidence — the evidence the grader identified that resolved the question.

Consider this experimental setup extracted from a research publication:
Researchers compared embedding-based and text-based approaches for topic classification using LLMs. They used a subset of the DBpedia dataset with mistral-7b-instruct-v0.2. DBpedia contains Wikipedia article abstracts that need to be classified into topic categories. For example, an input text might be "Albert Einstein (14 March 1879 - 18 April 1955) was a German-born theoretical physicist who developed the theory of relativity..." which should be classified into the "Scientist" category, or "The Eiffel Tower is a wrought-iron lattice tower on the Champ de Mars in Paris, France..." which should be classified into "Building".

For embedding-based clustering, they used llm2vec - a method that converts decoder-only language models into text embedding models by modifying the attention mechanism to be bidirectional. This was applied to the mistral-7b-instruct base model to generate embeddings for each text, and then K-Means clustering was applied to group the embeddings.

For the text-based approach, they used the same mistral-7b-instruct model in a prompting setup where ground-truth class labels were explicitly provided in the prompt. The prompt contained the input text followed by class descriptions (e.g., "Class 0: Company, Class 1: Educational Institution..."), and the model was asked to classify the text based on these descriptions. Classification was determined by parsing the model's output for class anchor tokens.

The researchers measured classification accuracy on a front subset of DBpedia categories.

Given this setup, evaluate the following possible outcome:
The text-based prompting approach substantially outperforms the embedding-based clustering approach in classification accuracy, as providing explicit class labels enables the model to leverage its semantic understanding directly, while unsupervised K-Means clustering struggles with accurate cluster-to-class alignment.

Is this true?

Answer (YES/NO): NO